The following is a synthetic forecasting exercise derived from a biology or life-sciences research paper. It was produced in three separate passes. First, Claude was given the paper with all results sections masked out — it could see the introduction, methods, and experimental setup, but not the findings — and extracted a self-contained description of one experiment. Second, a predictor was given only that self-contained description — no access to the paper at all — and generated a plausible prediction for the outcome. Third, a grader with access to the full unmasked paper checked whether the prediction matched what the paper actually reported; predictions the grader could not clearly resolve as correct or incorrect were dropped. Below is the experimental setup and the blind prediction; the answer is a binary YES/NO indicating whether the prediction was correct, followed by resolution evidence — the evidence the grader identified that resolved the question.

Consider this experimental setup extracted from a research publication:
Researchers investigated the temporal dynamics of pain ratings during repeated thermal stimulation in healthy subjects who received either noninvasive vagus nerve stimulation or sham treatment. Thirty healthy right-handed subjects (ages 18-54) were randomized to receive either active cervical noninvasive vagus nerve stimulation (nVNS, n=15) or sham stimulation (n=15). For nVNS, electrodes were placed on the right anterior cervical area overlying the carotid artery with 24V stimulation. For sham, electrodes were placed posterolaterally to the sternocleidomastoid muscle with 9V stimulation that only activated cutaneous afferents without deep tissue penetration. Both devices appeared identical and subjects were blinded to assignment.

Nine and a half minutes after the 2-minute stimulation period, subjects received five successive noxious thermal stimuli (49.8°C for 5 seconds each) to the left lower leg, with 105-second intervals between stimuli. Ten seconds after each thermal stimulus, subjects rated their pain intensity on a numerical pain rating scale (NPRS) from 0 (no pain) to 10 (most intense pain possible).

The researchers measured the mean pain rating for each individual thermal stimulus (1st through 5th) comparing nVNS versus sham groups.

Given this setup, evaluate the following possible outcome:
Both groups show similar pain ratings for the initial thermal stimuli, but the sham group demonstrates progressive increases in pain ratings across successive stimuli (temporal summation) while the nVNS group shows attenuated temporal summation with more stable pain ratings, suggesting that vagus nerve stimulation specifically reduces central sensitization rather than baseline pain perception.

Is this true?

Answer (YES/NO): NO